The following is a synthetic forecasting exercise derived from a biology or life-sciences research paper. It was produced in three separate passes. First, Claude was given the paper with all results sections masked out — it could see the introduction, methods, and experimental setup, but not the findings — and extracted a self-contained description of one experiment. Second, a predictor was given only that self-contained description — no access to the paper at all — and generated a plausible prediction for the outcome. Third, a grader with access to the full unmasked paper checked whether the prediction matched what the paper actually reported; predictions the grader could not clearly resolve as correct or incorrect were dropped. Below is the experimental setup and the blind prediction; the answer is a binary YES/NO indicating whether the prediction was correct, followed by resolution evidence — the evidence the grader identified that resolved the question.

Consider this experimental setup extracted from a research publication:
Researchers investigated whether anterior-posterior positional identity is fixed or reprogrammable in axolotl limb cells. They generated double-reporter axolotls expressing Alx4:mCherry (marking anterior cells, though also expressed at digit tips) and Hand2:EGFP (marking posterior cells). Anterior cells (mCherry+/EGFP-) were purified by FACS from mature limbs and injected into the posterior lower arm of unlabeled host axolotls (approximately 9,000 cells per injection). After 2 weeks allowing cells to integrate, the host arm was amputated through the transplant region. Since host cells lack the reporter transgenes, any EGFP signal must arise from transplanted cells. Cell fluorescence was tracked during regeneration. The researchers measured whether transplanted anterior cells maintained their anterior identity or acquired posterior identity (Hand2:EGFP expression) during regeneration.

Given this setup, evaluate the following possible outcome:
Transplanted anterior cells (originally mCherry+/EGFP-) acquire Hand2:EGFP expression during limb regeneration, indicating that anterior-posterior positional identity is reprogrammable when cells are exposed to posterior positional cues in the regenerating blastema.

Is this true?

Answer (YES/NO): YES